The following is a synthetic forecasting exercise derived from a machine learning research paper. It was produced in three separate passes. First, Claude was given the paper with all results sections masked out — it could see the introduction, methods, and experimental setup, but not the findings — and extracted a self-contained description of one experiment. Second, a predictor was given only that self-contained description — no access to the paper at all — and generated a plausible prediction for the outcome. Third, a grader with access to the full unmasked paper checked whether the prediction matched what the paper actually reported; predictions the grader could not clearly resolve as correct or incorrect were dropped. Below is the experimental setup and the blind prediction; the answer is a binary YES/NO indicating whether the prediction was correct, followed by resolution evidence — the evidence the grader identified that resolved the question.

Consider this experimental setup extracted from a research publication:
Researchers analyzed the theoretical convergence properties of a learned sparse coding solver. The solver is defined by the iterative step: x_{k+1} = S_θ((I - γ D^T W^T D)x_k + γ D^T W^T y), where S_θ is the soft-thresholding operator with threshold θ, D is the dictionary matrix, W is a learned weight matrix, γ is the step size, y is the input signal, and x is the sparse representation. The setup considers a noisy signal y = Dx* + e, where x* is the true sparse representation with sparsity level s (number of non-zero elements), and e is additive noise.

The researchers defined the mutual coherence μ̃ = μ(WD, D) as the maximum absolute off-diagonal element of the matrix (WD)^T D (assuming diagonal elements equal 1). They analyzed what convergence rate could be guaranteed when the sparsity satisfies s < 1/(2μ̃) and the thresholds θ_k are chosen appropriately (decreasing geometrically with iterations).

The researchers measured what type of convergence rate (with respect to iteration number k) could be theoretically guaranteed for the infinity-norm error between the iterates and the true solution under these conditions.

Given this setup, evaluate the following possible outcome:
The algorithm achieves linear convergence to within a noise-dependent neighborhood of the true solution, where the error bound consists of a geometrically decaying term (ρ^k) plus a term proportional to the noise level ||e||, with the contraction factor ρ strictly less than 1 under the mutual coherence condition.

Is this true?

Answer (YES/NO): NO